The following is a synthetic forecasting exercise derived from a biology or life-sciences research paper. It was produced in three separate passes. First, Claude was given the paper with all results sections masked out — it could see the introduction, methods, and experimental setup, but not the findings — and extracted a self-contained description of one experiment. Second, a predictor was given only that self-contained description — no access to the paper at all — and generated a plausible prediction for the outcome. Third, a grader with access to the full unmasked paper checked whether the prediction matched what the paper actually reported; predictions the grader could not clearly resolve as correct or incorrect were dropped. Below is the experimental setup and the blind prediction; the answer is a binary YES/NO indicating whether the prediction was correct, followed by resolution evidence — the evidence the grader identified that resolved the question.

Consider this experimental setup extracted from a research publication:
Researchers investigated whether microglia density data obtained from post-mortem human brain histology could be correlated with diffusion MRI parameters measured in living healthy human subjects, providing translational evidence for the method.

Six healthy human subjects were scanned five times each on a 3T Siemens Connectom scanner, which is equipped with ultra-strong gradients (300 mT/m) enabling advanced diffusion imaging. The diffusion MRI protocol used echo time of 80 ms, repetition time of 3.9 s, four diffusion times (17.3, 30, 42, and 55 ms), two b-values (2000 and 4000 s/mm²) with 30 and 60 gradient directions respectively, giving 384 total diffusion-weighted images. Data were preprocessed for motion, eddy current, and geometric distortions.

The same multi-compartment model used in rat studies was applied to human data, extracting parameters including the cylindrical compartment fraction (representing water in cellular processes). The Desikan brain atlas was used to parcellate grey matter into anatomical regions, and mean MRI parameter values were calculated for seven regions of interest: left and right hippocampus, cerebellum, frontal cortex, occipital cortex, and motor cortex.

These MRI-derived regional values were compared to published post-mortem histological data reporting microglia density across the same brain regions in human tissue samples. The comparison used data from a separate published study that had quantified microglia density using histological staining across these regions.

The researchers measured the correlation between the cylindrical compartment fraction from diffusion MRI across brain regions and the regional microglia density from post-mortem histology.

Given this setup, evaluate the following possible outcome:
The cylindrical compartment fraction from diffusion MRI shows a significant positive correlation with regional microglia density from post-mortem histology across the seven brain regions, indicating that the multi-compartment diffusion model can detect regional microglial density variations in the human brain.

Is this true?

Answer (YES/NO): YES